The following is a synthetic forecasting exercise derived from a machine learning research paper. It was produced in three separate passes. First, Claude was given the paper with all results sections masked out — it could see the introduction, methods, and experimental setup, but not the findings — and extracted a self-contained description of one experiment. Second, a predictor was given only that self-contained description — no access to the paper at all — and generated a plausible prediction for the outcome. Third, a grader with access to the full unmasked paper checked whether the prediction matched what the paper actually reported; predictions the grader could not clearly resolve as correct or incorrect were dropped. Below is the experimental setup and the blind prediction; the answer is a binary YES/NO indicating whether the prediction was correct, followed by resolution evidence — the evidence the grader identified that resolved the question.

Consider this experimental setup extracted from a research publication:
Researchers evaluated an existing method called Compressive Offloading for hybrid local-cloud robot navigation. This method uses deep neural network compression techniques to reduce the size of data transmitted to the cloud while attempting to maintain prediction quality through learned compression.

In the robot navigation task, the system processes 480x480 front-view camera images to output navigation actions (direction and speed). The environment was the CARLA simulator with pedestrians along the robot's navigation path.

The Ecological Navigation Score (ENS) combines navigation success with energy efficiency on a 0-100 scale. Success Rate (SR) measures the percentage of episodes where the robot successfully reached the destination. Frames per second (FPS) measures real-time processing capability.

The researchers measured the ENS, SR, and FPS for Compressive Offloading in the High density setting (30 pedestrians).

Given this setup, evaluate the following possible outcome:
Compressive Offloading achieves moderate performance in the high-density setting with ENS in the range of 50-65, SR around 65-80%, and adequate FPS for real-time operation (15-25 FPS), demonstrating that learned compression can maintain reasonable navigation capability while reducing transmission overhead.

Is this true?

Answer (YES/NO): NO